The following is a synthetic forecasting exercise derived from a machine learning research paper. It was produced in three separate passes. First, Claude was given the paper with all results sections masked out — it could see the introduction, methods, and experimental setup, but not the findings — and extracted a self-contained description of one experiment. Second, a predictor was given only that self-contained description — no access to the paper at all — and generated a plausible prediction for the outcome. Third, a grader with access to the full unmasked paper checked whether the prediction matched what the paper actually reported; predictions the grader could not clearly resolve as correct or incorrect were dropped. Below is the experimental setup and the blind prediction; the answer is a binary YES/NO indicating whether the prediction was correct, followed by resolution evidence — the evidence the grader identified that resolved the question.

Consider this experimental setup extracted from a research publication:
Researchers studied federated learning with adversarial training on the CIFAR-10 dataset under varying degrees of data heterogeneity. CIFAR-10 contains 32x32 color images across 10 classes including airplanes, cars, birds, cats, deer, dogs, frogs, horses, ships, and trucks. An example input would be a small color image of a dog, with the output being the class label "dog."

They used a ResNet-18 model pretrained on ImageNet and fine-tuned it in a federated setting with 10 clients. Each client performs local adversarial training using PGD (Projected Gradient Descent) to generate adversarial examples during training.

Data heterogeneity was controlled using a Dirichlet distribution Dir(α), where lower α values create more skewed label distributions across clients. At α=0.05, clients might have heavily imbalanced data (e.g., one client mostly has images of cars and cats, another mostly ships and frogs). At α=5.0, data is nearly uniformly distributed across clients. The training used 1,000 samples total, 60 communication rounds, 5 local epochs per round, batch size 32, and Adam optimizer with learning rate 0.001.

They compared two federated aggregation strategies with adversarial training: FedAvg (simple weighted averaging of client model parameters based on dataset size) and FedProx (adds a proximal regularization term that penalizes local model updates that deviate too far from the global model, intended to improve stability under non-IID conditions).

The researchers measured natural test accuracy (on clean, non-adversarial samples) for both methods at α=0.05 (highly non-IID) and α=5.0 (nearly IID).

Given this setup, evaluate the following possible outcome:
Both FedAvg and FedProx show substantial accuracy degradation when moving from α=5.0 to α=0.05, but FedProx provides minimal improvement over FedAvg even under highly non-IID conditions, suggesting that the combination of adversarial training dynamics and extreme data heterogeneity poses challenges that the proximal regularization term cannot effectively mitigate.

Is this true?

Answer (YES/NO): NO